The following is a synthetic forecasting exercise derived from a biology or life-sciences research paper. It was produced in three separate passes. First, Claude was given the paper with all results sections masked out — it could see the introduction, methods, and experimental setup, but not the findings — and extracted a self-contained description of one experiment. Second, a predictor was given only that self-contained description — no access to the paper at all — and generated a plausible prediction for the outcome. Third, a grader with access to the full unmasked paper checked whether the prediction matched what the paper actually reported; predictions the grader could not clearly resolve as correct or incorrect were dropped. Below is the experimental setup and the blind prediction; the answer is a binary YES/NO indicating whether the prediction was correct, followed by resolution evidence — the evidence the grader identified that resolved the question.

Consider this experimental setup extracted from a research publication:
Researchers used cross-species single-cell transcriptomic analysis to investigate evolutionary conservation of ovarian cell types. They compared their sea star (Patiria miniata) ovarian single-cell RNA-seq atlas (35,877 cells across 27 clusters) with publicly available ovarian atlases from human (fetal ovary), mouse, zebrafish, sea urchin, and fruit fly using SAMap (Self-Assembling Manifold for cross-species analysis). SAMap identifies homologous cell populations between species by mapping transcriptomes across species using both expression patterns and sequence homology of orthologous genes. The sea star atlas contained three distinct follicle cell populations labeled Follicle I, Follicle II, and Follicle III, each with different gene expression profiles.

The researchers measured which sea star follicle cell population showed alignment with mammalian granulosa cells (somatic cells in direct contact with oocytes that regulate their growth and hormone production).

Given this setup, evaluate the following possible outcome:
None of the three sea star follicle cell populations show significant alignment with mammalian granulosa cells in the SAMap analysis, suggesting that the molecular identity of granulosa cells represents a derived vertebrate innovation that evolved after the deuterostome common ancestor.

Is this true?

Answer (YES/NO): NO